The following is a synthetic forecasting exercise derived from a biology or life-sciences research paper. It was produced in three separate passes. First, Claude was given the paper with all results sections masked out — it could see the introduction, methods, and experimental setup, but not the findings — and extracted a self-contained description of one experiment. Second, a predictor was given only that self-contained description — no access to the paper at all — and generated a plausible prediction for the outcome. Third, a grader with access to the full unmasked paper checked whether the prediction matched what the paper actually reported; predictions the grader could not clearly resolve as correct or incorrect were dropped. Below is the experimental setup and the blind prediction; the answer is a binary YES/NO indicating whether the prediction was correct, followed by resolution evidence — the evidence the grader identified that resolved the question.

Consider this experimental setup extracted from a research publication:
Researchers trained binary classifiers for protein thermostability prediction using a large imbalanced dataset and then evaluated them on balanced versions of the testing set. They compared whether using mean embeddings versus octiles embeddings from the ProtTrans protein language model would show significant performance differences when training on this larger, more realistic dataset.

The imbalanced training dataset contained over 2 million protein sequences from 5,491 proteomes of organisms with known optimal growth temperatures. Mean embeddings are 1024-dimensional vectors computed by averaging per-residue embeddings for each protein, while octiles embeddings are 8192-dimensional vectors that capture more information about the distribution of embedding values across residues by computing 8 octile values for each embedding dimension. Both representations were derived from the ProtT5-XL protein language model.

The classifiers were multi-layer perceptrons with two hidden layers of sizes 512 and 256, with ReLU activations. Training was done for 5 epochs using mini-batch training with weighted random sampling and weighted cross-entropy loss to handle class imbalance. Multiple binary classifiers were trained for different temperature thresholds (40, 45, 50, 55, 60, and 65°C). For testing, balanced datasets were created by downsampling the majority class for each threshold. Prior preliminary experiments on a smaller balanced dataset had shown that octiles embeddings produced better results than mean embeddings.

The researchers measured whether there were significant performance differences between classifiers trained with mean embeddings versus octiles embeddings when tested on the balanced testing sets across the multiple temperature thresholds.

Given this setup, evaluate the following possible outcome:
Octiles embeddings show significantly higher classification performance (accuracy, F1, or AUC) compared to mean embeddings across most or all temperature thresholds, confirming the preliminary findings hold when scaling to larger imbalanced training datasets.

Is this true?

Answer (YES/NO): NO